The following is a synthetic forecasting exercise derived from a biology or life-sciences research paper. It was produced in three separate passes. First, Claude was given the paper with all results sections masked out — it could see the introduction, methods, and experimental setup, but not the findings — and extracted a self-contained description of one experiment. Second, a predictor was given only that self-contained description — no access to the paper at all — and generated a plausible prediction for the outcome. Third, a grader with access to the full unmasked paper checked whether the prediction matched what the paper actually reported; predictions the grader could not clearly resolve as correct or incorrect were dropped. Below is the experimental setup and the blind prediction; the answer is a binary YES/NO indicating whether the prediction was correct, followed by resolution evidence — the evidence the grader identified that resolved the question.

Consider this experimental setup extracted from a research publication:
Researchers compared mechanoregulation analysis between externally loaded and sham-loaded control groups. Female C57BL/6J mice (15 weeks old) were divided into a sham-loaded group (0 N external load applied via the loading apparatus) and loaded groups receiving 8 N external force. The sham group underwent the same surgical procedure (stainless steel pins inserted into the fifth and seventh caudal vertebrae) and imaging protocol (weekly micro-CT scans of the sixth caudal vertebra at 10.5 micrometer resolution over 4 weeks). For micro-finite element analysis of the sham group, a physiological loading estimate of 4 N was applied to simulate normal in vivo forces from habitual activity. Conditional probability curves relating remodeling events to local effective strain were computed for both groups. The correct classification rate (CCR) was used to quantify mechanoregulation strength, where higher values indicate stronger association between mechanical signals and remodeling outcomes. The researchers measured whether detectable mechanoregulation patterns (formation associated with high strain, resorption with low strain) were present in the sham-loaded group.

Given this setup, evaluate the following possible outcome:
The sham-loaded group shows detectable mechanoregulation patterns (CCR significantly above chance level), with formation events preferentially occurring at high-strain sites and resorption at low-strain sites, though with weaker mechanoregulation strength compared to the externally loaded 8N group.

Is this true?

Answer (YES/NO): YES